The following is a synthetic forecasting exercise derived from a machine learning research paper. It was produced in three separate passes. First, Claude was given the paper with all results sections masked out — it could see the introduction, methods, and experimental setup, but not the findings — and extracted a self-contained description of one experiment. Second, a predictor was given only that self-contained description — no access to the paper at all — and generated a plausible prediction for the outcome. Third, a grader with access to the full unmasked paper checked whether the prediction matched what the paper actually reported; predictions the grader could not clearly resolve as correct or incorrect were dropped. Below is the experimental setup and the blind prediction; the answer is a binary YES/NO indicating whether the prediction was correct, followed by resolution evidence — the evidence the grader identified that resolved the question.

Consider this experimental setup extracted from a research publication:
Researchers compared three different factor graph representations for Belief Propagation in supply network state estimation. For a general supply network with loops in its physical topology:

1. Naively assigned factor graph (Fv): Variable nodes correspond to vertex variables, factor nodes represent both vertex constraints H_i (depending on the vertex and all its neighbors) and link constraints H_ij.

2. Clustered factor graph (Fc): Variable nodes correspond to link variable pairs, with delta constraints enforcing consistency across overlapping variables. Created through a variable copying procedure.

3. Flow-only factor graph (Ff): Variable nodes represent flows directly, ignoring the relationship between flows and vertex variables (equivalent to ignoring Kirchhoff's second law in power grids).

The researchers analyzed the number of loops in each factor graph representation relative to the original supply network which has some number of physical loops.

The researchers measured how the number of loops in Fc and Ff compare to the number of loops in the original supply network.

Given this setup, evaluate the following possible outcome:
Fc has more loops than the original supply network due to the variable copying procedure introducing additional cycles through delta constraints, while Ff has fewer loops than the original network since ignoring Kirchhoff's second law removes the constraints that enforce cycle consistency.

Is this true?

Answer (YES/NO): NO